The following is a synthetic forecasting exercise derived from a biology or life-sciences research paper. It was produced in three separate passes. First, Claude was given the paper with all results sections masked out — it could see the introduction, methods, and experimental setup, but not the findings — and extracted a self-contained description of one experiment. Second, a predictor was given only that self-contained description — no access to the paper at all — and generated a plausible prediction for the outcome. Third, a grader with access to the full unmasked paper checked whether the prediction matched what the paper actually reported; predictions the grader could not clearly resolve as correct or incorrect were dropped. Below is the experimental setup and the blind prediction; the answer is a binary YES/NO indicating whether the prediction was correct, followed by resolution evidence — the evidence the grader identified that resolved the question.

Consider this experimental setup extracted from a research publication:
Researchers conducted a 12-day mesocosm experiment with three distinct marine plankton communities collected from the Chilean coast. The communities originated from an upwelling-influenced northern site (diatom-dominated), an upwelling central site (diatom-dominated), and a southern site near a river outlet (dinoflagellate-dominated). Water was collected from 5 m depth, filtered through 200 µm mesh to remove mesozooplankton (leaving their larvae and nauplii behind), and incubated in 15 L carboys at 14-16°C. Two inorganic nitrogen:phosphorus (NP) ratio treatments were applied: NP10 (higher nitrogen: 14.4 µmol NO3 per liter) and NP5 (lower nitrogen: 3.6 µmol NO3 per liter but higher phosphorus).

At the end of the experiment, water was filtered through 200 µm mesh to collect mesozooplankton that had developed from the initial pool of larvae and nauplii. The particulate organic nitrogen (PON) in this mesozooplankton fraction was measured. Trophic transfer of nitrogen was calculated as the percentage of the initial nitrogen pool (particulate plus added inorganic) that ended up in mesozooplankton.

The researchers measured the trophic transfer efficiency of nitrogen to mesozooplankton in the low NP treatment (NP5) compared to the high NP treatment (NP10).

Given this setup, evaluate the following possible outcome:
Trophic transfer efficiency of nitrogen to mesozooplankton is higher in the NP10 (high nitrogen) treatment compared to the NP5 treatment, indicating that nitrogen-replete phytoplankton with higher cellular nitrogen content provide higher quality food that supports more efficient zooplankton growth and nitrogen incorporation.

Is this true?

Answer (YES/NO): NO